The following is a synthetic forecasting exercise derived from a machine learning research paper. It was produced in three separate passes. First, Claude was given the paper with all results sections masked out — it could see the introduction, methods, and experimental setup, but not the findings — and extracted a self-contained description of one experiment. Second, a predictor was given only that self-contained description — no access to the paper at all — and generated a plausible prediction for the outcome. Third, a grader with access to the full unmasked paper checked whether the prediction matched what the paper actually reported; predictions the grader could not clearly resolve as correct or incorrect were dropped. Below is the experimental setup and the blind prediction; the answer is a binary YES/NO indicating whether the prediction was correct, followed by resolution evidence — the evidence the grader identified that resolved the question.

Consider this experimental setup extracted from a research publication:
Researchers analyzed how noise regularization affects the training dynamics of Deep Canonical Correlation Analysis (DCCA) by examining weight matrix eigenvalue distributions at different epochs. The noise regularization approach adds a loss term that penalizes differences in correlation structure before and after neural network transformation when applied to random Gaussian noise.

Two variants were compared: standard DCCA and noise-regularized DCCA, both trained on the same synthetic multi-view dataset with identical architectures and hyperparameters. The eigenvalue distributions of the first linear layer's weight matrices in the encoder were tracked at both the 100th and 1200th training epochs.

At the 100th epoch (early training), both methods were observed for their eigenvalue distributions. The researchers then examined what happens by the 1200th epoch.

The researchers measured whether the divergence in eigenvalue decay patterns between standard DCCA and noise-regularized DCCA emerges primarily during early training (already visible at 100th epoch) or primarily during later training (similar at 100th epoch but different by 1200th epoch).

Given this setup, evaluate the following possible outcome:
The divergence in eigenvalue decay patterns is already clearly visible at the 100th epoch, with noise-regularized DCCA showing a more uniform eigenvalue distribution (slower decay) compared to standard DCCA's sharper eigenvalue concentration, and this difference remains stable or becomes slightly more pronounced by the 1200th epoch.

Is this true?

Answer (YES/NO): NO